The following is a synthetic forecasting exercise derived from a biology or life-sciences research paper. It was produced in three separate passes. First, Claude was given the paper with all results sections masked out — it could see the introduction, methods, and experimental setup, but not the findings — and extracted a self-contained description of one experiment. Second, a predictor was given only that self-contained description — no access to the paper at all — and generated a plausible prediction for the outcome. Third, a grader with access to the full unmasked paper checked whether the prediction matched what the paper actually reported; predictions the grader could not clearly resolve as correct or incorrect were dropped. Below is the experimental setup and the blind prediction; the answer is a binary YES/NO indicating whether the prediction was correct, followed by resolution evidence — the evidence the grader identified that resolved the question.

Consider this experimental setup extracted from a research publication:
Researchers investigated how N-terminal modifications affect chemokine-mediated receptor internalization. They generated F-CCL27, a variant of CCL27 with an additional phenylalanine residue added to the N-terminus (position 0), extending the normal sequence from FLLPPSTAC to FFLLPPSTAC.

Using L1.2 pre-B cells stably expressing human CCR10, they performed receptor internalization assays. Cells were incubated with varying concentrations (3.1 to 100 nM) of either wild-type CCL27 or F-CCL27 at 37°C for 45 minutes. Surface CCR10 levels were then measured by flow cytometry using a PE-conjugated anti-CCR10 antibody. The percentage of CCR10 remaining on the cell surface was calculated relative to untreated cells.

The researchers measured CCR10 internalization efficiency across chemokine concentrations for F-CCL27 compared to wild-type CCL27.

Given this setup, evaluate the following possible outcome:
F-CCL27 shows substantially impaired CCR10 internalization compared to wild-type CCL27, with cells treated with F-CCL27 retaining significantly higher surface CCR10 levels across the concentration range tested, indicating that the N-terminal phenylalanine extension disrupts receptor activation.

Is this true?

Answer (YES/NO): NO